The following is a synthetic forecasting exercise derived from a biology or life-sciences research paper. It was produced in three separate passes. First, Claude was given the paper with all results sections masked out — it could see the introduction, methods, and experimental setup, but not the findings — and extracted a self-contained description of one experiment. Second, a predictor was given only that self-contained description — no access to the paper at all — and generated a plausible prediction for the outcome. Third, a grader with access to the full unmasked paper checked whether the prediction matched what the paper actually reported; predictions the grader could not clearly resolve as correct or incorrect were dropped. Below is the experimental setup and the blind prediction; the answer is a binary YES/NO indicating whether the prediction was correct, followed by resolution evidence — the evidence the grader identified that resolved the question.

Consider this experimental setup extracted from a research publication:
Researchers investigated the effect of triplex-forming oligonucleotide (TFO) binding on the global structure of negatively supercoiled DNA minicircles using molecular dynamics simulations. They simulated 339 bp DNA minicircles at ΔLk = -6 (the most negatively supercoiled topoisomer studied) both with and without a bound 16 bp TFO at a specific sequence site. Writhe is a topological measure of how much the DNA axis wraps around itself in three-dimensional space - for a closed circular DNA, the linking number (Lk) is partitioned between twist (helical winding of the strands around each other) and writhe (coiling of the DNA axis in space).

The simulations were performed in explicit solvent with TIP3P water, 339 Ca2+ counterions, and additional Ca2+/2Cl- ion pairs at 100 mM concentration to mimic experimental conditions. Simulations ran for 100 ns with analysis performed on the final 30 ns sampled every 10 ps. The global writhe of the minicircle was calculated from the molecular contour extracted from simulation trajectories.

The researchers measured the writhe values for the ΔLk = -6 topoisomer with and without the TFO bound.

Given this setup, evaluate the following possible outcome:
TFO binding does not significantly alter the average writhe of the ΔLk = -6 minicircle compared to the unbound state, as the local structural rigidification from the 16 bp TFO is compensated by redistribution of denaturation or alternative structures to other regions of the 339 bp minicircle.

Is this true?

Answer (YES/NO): NO